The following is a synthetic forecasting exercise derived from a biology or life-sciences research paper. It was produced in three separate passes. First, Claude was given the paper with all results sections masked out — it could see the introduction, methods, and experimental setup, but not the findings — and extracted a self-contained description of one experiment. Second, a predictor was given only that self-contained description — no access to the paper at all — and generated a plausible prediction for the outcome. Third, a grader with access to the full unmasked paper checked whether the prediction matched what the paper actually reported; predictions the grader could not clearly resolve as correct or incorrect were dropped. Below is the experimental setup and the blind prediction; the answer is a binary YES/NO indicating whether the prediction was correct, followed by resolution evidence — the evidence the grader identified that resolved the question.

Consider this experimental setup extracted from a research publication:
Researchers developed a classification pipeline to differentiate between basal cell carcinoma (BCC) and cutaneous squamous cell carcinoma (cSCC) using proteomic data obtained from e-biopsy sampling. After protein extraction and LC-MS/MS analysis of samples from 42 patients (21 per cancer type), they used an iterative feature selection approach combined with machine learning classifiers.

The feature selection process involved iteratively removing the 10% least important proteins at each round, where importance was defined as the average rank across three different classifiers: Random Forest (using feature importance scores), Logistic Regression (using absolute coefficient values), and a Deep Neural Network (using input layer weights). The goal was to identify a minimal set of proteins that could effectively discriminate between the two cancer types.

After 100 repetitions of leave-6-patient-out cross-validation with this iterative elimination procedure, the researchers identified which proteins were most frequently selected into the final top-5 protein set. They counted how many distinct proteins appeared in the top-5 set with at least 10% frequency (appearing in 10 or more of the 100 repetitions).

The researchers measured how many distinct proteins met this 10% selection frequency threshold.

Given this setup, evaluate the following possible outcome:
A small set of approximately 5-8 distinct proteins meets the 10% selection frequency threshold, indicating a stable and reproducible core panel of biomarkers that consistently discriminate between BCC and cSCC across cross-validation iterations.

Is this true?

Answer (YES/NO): NO